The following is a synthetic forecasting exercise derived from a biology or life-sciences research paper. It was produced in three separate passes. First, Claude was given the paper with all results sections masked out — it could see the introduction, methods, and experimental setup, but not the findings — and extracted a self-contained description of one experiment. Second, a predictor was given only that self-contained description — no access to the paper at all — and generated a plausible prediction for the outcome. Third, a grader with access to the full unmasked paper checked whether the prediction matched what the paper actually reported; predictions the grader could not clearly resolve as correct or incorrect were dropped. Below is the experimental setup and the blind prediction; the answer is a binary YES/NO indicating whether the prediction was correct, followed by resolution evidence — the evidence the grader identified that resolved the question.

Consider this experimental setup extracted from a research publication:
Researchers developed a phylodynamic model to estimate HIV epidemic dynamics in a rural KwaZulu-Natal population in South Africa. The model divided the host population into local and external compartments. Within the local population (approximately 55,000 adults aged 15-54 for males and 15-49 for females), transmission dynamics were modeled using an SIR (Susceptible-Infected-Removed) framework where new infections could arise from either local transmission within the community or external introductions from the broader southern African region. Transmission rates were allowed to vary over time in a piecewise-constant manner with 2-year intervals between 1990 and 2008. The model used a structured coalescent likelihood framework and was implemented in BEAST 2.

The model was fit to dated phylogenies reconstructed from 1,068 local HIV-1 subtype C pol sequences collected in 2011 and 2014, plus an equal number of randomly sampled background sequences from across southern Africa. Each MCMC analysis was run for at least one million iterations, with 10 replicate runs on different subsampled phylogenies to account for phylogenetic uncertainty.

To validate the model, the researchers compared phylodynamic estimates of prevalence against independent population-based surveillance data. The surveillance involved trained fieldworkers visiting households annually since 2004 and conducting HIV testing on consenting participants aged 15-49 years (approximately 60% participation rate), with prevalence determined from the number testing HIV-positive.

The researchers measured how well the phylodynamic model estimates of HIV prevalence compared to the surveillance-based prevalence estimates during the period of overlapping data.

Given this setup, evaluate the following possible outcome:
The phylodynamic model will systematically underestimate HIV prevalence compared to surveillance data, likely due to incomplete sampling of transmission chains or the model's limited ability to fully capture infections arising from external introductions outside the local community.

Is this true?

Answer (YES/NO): YES